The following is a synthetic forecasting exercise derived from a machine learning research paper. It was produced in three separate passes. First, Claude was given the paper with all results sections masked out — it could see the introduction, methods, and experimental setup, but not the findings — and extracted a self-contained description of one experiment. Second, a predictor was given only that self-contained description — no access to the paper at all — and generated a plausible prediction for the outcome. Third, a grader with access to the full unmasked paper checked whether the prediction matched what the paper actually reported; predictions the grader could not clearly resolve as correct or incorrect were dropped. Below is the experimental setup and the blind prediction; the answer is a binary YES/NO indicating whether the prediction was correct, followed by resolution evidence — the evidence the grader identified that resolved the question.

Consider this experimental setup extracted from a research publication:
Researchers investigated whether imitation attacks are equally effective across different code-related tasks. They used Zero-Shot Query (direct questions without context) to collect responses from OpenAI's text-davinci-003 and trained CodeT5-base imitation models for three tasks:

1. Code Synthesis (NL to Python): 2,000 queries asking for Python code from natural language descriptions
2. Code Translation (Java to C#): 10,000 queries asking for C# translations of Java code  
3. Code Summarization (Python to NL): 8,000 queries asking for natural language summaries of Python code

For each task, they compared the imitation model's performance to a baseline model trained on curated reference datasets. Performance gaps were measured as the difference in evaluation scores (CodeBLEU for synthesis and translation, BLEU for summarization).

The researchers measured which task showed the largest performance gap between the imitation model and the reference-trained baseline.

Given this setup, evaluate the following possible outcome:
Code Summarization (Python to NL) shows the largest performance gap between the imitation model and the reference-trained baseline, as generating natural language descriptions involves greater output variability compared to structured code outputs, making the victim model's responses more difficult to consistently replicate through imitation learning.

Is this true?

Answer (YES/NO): NO